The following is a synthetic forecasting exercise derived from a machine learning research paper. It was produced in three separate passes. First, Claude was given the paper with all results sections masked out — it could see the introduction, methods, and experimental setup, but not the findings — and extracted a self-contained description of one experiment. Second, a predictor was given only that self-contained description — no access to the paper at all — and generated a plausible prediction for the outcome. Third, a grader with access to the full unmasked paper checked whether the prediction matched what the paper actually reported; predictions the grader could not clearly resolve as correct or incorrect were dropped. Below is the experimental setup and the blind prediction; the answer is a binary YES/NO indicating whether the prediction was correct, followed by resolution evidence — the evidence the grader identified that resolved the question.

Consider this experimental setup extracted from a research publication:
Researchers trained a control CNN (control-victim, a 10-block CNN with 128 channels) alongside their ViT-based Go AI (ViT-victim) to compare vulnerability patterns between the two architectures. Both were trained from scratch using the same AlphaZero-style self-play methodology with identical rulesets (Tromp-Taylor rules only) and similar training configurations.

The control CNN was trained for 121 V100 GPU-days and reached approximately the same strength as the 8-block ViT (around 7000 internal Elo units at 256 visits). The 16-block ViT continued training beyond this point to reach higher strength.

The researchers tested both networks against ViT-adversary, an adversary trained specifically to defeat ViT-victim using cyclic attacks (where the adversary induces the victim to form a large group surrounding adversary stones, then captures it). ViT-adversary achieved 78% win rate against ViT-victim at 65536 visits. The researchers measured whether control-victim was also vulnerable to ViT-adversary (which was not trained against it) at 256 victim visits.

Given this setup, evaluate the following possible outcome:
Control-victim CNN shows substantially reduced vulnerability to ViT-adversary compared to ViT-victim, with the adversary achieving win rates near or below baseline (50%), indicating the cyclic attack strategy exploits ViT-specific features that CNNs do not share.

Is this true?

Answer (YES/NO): NO